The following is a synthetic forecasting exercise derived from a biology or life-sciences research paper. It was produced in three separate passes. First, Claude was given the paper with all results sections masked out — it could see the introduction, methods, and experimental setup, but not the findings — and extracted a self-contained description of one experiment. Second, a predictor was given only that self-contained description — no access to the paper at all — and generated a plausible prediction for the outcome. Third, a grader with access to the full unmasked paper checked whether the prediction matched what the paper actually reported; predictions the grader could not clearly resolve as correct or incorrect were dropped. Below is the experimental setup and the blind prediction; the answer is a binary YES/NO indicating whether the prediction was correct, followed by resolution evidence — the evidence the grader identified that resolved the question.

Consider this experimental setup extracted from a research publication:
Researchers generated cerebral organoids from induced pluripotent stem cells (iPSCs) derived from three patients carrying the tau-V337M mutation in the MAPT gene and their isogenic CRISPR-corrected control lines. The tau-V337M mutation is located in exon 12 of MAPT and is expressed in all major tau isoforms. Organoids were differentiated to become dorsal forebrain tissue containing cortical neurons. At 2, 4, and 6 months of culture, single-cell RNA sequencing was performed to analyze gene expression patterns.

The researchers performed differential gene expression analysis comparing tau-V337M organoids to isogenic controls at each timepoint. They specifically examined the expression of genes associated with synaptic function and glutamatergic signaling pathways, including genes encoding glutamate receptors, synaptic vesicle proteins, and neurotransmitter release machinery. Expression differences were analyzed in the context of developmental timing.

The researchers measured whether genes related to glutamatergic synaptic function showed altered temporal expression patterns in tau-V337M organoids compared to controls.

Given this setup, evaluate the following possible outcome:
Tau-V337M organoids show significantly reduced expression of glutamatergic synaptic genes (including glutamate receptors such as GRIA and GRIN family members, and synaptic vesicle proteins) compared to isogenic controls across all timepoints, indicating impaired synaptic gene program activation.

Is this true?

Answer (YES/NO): NO